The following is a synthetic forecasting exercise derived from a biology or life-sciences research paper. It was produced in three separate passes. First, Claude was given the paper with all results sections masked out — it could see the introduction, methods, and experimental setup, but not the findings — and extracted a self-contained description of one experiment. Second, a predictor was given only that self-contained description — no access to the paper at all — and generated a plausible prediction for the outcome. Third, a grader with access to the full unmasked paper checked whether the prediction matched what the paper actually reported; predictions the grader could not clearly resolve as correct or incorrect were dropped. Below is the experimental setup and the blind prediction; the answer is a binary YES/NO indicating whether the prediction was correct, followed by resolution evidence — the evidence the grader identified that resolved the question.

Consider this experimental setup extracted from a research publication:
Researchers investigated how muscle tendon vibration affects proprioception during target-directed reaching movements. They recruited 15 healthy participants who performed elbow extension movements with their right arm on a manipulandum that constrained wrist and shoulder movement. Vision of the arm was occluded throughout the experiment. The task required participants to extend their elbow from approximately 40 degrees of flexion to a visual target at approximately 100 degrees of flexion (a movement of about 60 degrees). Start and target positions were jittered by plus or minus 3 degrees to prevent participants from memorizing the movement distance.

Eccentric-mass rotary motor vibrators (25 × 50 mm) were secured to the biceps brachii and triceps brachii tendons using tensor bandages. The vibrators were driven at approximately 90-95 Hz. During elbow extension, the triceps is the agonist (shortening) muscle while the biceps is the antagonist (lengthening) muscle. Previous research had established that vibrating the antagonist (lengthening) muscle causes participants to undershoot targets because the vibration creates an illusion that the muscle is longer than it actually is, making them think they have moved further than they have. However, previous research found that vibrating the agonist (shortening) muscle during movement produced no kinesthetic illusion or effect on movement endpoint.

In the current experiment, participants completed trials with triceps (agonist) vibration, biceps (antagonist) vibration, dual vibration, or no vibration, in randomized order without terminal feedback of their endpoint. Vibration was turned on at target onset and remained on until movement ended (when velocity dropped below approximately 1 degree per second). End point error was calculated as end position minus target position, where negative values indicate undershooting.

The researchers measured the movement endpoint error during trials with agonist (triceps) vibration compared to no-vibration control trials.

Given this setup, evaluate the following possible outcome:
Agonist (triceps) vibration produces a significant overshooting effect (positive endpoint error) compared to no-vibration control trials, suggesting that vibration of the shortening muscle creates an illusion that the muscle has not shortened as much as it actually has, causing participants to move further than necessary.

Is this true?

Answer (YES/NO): YES